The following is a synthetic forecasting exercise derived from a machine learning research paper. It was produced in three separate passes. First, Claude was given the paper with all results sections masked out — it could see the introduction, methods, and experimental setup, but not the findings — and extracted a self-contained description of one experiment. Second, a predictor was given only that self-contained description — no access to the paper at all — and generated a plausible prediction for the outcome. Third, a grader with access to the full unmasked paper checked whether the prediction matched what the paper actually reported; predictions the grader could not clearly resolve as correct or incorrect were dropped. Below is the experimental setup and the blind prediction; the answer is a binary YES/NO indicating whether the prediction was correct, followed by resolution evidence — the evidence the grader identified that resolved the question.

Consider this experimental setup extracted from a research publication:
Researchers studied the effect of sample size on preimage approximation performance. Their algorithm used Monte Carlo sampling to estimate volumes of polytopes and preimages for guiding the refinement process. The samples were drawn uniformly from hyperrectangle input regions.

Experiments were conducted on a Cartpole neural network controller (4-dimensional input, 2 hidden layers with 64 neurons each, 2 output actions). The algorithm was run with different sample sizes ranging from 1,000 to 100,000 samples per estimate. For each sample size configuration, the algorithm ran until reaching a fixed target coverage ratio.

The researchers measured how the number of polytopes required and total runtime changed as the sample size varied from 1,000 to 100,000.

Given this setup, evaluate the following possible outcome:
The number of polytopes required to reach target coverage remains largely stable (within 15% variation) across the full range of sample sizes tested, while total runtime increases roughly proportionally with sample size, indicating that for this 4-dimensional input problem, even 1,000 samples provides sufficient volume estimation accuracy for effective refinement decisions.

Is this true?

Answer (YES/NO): NO